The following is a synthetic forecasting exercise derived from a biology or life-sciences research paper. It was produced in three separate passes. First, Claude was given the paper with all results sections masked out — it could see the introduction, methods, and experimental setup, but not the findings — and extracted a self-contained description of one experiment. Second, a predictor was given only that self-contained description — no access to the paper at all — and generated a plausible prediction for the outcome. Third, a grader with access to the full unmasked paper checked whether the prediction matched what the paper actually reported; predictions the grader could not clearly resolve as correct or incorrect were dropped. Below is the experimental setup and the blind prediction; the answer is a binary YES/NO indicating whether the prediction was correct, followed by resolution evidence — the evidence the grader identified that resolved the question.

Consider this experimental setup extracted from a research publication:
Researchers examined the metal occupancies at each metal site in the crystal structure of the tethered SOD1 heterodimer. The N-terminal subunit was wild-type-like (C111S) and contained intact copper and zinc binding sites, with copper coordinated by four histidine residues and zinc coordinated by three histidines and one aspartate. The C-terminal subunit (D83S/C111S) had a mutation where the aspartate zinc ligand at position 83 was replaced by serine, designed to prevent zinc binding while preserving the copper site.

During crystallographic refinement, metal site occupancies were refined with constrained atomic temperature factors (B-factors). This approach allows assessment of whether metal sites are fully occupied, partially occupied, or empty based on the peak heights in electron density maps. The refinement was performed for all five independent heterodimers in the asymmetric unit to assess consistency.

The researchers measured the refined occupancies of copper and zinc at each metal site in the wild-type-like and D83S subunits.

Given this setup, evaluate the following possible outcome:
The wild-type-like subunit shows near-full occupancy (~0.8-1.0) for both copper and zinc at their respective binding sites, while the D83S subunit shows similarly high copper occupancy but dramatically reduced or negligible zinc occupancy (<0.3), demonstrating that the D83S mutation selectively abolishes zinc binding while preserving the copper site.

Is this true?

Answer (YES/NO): NO